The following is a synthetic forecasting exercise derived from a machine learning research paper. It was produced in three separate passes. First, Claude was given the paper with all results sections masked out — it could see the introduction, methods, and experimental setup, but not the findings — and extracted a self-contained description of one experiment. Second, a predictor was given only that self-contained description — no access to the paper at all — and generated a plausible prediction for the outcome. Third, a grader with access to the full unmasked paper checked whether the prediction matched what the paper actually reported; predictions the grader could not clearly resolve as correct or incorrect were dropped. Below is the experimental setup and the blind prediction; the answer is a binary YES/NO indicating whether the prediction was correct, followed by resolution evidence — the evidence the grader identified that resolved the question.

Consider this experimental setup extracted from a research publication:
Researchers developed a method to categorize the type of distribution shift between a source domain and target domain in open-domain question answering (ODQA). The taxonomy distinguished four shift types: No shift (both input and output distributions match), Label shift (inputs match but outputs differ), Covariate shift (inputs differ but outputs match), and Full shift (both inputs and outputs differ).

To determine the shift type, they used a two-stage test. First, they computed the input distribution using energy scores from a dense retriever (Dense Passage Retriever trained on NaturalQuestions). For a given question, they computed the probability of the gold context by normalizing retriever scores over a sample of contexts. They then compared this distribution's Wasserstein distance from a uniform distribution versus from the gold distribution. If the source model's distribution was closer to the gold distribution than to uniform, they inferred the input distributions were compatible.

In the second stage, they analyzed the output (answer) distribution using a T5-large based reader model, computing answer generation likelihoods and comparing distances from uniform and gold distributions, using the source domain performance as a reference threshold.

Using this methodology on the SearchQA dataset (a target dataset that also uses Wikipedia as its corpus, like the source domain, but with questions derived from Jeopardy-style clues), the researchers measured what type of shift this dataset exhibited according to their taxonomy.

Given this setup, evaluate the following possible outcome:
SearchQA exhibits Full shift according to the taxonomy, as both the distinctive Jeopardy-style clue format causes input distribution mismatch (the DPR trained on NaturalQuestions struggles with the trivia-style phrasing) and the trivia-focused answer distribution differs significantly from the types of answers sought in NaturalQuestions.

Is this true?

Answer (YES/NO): NO